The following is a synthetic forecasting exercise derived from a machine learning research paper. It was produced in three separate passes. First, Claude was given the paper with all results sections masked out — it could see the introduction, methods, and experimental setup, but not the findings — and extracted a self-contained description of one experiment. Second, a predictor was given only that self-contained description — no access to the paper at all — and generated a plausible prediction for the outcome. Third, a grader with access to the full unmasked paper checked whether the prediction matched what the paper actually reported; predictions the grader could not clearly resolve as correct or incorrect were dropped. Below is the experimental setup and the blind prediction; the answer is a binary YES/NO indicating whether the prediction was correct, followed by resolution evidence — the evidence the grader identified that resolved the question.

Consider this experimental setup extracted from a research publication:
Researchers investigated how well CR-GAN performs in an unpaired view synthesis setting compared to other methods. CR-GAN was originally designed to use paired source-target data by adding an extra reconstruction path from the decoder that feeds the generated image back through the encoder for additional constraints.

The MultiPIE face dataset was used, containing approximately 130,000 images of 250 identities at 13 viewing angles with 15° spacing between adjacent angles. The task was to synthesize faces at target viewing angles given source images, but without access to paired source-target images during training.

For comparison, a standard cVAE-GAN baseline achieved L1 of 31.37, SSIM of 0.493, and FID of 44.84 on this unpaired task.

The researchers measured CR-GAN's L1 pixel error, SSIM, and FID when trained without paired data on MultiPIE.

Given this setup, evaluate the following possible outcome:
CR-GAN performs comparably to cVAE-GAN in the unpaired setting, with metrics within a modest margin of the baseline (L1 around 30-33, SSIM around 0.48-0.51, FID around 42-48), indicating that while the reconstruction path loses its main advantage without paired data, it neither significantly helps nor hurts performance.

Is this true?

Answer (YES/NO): NO